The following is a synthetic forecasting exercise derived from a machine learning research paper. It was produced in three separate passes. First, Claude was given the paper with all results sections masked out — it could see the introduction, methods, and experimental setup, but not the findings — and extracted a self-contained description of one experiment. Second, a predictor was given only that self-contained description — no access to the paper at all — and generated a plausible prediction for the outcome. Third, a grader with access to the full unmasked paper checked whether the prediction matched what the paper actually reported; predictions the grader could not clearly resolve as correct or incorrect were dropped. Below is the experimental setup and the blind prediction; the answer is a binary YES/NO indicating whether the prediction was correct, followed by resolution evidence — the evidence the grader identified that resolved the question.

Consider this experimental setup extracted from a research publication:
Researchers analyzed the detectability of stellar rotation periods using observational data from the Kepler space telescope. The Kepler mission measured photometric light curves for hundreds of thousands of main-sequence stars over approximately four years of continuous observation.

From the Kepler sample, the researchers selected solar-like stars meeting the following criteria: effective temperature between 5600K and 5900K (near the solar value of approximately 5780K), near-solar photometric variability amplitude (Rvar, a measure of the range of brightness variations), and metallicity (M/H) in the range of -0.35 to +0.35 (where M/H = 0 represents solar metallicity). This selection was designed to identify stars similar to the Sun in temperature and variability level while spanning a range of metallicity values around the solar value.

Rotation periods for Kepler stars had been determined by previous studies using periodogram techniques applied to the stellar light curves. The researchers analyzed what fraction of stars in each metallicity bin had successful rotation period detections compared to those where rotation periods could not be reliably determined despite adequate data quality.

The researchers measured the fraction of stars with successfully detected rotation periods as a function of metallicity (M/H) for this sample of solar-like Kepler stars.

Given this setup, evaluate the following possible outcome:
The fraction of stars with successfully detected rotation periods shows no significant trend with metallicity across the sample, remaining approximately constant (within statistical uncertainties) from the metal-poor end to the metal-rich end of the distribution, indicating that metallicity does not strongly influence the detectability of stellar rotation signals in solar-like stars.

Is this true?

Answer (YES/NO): NO